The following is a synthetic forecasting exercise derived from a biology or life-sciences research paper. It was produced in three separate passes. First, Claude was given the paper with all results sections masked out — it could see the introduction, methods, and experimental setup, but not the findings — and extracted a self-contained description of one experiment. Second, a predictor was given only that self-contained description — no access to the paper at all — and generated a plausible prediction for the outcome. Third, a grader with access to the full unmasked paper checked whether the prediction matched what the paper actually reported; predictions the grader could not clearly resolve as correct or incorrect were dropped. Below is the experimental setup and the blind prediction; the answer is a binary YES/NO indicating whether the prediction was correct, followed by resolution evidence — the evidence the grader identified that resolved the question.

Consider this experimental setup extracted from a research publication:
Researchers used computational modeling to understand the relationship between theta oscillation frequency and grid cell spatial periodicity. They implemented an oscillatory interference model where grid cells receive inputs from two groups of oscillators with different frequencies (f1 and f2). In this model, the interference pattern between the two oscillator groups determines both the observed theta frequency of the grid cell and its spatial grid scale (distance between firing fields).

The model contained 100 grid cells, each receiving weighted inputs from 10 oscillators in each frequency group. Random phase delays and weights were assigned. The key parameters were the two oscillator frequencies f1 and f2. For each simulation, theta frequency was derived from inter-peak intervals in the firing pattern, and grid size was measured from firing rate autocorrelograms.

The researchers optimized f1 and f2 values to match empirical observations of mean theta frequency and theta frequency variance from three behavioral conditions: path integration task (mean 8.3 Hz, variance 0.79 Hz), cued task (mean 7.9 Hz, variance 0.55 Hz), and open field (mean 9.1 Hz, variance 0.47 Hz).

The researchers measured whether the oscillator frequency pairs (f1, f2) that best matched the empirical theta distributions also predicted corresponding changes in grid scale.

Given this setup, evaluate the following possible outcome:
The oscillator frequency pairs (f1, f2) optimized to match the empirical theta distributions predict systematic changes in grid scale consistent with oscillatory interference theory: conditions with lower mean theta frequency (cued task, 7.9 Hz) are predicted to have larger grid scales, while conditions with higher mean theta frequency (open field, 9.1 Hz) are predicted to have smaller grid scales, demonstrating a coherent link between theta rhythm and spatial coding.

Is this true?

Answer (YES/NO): NO